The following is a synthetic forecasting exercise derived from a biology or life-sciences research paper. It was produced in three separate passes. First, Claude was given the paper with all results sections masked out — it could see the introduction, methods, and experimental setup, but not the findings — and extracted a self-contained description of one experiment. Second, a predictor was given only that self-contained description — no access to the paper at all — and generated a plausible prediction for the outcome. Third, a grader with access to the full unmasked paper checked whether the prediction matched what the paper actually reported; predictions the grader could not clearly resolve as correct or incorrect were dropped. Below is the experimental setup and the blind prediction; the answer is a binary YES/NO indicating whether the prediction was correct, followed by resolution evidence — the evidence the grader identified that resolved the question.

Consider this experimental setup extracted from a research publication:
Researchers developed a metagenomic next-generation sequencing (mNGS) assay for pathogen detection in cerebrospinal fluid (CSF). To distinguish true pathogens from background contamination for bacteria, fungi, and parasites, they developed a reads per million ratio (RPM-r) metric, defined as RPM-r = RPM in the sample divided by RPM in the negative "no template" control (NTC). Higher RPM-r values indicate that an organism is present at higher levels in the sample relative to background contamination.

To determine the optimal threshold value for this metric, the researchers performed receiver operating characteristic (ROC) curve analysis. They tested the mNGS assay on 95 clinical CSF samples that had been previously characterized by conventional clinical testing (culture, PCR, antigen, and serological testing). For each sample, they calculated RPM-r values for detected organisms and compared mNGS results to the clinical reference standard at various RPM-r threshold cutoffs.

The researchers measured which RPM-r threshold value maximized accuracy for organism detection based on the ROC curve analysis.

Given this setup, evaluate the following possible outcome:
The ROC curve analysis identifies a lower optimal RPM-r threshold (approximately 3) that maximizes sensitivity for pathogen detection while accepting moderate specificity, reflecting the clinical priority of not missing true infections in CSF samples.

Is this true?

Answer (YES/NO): NO